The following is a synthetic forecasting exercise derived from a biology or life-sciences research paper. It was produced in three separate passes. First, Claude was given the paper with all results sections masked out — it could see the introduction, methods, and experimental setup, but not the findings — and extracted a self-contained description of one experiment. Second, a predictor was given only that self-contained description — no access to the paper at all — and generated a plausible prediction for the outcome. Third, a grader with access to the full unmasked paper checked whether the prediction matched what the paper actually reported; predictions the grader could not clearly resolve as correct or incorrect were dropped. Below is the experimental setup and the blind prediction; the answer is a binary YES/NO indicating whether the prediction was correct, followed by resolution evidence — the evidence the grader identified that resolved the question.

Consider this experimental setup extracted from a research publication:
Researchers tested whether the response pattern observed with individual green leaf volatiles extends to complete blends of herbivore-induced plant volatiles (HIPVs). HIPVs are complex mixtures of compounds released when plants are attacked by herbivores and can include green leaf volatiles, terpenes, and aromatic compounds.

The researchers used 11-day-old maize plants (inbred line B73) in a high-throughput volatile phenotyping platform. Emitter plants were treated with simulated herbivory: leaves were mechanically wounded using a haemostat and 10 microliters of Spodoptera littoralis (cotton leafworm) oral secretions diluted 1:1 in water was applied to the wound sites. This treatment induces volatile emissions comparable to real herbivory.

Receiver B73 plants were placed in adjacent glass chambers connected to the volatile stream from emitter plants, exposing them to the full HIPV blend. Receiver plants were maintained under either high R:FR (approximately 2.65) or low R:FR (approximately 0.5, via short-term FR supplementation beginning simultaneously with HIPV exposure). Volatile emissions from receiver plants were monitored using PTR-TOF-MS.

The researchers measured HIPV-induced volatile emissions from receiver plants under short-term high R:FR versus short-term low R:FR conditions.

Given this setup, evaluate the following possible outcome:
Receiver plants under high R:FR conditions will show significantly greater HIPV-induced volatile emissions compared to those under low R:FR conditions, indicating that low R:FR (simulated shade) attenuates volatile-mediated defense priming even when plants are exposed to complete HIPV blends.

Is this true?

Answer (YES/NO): NO